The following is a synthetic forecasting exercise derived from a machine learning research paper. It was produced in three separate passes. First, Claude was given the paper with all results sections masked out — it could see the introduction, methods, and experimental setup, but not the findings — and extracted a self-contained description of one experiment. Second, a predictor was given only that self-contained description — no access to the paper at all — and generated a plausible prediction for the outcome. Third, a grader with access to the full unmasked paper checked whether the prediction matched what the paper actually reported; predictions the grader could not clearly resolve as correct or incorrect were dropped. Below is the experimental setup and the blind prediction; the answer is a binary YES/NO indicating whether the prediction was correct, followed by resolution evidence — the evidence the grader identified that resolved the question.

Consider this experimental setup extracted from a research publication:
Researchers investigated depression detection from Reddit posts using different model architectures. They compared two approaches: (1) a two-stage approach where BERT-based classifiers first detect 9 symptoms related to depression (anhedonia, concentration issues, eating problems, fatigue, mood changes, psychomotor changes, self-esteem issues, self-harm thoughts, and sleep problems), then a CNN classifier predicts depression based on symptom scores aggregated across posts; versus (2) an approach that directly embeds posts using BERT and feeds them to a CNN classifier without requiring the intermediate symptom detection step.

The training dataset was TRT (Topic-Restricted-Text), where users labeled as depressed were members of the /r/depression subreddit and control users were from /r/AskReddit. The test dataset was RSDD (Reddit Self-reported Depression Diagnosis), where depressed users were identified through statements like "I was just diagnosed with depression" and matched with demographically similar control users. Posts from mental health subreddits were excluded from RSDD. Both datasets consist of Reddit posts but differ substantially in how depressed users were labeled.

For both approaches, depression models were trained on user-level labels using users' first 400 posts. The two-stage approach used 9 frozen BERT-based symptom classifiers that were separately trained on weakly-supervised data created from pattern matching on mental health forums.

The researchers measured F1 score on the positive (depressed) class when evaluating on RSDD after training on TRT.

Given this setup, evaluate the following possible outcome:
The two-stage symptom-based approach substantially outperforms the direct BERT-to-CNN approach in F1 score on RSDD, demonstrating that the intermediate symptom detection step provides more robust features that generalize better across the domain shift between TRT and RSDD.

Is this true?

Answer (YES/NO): YES